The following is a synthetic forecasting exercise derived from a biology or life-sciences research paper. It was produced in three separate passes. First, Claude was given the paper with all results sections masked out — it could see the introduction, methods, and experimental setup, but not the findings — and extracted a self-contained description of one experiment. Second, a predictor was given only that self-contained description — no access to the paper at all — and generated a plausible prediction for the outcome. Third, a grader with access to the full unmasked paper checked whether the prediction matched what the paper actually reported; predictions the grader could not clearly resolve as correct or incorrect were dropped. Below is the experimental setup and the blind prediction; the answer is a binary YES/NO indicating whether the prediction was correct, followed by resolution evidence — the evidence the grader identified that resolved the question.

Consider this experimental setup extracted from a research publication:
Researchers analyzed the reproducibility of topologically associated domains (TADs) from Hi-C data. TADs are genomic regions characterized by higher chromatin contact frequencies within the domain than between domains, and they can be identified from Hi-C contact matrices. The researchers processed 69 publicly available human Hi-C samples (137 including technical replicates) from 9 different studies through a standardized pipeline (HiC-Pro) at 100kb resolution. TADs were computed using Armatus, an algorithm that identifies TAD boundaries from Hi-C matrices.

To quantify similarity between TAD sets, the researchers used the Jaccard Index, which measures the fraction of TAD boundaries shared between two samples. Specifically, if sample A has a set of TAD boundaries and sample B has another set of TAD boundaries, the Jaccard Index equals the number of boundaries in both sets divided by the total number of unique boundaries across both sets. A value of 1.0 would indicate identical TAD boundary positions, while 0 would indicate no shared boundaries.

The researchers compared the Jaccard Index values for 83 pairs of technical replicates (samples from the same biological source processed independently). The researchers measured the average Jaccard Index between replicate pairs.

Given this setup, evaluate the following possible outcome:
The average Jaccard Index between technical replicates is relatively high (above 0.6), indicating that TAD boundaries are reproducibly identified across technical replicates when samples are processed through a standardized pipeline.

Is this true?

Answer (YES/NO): YES